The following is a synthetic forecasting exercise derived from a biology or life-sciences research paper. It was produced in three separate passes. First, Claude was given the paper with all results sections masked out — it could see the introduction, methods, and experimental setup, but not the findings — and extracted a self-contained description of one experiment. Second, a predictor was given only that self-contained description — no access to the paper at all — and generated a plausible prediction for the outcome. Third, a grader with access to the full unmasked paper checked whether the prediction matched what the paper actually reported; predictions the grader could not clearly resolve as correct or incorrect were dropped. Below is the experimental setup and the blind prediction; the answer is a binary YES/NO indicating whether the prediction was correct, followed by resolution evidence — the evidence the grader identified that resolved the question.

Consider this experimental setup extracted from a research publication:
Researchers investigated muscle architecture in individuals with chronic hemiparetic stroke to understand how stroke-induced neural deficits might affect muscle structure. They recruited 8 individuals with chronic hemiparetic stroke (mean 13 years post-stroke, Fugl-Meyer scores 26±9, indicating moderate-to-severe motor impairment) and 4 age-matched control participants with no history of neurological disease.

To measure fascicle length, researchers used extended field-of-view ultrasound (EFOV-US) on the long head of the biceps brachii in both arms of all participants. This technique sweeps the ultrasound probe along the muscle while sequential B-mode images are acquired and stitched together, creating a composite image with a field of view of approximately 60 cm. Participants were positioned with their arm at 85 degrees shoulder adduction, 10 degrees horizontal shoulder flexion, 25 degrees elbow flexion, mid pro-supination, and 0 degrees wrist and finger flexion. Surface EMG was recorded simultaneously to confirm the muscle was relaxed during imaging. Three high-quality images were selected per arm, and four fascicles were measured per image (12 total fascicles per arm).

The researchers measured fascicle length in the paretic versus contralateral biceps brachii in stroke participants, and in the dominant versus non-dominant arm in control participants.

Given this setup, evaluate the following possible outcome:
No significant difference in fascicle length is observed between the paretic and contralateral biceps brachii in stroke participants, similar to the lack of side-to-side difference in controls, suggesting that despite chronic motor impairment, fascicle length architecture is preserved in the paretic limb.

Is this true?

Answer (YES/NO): NO